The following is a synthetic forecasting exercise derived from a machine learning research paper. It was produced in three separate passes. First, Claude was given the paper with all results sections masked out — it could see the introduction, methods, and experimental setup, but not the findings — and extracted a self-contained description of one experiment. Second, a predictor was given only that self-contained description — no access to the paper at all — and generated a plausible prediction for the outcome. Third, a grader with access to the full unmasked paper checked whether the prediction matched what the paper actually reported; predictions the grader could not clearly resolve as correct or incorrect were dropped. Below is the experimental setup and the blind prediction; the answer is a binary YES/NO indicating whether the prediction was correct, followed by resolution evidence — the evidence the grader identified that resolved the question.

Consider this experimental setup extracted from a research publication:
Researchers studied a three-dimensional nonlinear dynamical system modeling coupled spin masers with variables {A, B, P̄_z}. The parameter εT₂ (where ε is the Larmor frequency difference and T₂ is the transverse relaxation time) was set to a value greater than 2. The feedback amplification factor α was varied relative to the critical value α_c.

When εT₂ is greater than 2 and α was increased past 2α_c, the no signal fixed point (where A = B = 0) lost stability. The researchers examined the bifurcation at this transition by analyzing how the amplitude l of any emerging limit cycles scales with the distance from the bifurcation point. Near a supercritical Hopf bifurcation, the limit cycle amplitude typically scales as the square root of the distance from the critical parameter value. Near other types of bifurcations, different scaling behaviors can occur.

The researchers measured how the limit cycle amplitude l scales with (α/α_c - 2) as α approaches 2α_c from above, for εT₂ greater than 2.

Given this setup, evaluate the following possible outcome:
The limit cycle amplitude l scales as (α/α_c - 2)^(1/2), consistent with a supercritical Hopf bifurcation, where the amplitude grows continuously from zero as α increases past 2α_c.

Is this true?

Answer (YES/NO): YES